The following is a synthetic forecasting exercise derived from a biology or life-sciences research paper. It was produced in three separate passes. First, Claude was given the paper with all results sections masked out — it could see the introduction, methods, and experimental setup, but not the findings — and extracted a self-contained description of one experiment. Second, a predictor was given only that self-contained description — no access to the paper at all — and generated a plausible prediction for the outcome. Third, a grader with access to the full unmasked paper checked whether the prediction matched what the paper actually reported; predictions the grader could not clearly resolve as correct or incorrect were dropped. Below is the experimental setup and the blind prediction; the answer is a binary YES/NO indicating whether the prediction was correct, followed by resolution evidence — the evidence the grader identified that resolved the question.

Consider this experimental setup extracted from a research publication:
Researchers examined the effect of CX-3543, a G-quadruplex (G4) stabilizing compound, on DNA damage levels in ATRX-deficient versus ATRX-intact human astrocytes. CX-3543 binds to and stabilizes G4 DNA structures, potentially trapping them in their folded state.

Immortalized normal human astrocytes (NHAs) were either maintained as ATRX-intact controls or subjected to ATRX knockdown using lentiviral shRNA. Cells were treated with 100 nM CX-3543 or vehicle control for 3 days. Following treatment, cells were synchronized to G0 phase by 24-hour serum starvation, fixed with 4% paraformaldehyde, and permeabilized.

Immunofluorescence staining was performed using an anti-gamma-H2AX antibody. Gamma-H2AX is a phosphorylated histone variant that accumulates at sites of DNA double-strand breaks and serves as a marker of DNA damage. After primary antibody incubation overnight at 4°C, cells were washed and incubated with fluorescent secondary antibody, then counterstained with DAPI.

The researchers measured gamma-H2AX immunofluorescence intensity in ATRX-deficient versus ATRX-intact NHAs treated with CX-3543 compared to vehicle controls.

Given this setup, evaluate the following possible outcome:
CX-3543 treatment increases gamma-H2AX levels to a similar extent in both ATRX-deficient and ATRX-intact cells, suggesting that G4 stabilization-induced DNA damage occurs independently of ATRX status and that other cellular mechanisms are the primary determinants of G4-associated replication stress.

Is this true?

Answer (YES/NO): NO